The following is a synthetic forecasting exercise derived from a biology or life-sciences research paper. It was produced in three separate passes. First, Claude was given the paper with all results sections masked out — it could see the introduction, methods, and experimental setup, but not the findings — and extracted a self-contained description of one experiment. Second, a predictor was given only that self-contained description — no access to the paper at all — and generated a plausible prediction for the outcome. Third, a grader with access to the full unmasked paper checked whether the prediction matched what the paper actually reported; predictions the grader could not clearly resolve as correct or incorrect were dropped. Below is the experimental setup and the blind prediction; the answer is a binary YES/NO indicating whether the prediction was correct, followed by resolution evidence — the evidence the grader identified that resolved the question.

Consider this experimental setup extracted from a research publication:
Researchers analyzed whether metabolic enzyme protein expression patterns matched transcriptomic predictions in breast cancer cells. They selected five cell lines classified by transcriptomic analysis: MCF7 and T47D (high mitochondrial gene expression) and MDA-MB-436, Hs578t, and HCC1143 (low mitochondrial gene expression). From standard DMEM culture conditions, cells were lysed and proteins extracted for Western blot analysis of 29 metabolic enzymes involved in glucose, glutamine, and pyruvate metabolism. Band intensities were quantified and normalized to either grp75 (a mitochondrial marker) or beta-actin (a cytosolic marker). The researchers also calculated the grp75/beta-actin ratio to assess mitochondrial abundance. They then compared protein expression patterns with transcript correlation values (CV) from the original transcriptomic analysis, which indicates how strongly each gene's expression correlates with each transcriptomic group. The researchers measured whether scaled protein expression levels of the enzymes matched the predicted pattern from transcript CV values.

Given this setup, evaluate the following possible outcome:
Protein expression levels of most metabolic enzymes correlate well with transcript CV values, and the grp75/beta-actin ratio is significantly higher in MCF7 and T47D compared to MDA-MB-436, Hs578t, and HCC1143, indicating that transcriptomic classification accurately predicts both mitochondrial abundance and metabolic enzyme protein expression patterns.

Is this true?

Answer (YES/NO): YES